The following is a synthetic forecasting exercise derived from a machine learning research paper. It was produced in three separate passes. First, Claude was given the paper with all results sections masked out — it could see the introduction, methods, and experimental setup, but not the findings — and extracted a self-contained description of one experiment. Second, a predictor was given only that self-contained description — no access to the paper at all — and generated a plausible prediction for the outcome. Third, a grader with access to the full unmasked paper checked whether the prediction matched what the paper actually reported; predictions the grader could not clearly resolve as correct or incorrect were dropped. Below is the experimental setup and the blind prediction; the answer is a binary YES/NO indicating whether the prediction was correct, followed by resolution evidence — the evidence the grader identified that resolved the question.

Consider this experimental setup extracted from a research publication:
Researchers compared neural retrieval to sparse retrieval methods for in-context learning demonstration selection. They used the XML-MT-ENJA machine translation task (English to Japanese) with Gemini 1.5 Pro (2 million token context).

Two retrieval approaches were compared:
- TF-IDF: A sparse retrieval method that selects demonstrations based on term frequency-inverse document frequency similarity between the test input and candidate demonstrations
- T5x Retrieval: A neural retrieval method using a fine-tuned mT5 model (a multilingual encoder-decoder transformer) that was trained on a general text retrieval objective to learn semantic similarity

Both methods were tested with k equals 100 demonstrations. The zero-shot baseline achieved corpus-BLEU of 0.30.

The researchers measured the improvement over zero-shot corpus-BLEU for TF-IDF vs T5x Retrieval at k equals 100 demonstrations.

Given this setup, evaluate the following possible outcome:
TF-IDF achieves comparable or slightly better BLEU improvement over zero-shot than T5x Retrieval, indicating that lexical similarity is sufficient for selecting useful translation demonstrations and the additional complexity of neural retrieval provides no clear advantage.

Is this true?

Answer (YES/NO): YES